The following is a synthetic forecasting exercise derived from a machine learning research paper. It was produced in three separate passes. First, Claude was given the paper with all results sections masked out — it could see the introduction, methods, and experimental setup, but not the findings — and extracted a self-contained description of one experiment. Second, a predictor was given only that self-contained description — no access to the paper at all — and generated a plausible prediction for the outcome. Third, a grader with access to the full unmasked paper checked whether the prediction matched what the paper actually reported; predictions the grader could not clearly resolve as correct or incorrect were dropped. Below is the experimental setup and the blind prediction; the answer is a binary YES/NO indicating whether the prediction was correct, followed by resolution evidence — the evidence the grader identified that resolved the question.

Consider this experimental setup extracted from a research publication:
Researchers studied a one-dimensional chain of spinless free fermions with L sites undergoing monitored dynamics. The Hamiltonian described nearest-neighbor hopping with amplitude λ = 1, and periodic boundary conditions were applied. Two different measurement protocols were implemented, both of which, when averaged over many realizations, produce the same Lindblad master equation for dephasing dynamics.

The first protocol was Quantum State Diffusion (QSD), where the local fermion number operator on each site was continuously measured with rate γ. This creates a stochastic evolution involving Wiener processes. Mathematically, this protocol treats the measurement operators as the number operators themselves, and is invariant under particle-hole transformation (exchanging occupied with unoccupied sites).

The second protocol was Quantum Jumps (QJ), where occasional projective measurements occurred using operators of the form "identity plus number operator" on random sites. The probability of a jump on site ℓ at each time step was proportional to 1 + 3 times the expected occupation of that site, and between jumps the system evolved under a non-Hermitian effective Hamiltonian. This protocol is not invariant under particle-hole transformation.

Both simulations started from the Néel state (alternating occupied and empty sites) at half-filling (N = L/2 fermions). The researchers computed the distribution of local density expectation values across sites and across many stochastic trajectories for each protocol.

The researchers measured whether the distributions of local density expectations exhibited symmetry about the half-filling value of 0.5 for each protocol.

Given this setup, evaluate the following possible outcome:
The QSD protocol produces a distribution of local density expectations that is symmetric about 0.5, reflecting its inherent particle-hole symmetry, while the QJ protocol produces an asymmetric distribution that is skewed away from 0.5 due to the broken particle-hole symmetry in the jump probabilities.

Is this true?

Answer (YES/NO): YES